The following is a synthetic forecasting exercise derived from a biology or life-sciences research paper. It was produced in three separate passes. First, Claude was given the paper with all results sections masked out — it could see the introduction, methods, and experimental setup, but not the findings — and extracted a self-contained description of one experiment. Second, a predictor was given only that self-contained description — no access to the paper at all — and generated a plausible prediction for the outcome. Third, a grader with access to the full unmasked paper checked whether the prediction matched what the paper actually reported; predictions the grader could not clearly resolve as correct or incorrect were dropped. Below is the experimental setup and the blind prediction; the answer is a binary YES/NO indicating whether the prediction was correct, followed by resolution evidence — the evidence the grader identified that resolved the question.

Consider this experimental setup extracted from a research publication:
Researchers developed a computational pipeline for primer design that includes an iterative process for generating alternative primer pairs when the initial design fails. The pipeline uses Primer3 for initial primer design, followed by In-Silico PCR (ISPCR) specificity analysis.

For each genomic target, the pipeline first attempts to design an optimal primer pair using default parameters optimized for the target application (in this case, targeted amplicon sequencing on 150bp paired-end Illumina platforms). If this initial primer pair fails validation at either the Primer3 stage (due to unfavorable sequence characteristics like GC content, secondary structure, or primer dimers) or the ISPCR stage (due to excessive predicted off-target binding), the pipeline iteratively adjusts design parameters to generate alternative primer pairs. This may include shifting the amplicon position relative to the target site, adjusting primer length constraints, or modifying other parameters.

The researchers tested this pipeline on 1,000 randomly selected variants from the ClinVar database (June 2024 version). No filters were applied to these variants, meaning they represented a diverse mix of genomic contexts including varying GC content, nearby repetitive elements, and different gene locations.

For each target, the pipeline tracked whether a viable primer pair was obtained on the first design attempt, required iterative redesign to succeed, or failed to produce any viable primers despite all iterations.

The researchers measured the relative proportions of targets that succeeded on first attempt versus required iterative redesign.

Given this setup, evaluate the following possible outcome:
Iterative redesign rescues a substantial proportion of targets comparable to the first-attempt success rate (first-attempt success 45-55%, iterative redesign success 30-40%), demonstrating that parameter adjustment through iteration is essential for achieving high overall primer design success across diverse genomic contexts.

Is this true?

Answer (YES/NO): NO